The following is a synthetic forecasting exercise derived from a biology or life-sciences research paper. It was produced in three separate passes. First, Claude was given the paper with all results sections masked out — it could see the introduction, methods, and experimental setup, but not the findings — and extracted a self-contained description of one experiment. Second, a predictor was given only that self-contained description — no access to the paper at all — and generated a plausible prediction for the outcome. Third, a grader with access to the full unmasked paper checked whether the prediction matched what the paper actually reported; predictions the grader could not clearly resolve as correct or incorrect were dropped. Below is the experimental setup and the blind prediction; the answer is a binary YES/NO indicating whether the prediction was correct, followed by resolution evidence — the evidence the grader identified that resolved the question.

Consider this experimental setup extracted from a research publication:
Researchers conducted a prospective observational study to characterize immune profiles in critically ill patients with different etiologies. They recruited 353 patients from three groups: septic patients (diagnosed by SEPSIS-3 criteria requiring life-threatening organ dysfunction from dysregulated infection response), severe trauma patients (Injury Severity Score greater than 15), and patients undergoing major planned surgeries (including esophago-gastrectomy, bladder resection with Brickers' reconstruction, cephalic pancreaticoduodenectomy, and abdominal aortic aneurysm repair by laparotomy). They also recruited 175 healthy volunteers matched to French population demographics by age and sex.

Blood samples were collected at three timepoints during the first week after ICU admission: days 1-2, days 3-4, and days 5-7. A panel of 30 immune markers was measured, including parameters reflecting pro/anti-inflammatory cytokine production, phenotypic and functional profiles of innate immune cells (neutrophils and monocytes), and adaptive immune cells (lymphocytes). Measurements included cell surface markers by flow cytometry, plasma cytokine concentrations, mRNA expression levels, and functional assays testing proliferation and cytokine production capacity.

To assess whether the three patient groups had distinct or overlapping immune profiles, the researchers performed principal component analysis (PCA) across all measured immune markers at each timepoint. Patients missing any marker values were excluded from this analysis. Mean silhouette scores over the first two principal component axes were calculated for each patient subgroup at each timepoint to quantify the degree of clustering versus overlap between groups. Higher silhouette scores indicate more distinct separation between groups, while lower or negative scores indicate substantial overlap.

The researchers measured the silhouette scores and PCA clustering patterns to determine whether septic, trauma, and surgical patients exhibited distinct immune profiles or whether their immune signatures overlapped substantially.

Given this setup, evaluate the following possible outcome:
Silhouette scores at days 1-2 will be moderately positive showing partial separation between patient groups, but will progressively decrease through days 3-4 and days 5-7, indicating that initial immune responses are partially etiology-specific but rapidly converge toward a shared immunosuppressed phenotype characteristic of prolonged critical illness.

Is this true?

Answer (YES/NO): NO